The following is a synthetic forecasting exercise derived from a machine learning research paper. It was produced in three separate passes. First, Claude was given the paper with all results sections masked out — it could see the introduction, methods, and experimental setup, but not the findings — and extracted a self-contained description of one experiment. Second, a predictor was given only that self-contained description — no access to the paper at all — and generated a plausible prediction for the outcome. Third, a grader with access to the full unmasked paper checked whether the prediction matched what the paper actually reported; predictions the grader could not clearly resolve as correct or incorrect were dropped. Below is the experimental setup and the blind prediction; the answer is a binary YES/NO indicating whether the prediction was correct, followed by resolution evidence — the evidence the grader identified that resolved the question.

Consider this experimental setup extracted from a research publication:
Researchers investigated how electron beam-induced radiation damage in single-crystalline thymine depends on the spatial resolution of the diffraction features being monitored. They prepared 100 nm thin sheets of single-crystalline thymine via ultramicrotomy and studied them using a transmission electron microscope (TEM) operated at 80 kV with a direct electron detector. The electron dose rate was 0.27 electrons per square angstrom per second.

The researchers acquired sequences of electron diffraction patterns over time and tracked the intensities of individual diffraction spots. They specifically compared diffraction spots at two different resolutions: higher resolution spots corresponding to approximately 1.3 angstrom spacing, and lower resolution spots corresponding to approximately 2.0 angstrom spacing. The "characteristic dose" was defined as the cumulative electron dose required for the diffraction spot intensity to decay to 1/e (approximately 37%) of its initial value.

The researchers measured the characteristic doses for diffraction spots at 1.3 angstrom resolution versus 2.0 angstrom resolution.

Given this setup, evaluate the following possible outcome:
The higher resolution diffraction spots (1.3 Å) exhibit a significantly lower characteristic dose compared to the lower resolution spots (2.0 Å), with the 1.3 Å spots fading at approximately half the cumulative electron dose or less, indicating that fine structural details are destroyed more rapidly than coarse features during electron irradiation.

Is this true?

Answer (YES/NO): NO